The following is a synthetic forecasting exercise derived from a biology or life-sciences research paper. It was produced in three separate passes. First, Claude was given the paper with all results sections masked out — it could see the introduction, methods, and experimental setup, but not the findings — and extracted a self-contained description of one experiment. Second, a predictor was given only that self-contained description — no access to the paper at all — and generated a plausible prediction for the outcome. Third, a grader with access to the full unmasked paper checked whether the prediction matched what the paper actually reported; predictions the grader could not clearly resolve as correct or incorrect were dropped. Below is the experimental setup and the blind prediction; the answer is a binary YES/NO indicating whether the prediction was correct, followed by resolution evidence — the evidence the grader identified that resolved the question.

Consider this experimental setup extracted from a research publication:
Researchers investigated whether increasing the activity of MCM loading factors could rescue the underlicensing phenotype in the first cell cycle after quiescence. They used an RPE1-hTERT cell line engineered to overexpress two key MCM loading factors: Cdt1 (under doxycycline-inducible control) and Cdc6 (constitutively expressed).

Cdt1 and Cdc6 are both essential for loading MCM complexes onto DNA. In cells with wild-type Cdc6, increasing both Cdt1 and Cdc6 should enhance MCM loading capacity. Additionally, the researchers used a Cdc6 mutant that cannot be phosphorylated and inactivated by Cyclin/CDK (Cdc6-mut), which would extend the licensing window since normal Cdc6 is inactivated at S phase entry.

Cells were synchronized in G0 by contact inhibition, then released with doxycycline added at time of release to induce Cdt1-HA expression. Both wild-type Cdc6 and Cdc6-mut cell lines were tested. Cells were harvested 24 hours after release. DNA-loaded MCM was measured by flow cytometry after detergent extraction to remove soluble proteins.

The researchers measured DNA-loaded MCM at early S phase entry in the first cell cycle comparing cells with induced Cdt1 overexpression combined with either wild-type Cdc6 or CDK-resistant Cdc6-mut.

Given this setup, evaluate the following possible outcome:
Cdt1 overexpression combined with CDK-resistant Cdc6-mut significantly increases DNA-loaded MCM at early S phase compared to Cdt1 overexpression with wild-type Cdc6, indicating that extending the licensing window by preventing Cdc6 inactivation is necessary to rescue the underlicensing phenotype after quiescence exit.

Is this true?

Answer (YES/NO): NO